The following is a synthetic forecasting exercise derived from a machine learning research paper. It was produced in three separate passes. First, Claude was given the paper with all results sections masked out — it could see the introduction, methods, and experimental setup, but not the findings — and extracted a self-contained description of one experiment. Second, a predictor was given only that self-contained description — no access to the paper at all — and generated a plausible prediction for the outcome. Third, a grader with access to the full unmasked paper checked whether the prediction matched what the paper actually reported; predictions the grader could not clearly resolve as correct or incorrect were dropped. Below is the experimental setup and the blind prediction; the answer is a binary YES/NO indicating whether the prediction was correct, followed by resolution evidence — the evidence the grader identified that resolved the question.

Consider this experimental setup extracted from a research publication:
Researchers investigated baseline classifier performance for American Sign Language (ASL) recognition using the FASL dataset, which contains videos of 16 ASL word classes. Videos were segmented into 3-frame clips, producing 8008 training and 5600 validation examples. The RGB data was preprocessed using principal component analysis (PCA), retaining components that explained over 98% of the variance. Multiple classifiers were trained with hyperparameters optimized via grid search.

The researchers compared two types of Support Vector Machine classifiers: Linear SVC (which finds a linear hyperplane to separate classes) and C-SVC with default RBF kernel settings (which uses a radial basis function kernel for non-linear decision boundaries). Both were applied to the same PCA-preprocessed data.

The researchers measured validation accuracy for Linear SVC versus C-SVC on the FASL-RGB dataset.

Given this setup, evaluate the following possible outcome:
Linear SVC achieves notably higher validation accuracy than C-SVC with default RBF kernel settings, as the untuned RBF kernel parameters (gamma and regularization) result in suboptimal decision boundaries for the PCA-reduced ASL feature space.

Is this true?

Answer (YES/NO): YES